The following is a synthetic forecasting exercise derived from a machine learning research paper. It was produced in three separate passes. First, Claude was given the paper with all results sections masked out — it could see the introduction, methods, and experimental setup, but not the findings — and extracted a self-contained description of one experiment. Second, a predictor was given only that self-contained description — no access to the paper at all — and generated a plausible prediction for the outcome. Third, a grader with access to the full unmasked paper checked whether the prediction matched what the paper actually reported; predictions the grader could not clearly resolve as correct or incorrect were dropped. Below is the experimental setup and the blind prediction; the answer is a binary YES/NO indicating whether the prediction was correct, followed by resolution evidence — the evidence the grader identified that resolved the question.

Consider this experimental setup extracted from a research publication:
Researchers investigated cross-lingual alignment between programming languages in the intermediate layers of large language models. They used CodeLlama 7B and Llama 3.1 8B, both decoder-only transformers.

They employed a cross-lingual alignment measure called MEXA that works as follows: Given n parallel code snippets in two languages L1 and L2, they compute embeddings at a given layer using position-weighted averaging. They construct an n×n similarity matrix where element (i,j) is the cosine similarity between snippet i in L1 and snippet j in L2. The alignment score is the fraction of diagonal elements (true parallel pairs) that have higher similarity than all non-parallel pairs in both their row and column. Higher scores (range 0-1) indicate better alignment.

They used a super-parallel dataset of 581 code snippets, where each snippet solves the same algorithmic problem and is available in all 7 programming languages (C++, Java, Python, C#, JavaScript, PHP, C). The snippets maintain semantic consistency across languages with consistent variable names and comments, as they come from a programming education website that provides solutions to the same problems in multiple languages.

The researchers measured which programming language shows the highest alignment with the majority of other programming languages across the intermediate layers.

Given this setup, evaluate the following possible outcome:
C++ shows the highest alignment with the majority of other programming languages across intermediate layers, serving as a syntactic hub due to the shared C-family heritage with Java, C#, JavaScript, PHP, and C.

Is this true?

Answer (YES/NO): NO